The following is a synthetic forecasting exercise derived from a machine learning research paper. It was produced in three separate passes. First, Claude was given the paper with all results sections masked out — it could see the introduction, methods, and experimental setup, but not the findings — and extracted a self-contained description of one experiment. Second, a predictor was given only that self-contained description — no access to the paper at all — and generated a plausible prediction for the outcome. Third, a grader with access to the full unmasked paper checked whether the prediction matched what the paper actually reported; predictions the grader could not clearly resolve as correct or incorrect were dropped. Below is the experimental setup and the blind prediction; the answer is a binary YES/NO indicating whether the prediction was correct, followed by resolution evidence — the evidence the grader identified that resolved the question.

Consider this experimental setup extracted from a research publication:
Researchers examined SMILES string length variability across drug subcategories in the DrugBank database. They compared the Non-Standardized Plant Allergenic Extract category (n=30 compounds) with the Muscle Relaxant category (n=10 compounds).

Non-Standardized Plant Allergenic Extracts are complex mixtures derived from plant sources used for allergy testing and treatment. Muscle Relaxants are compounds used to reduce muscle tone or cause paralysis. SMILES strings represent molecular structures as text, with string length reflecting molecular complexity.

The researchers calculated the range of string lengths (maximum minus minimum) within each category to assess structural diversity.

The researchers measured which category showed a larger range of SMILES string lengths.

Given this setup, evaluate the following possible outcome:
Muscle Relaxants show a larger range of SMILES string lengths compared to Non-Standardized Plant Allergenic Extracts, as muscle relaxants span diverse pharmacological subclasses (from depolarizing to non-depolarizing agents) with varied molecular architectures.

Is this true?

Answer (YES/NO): NO